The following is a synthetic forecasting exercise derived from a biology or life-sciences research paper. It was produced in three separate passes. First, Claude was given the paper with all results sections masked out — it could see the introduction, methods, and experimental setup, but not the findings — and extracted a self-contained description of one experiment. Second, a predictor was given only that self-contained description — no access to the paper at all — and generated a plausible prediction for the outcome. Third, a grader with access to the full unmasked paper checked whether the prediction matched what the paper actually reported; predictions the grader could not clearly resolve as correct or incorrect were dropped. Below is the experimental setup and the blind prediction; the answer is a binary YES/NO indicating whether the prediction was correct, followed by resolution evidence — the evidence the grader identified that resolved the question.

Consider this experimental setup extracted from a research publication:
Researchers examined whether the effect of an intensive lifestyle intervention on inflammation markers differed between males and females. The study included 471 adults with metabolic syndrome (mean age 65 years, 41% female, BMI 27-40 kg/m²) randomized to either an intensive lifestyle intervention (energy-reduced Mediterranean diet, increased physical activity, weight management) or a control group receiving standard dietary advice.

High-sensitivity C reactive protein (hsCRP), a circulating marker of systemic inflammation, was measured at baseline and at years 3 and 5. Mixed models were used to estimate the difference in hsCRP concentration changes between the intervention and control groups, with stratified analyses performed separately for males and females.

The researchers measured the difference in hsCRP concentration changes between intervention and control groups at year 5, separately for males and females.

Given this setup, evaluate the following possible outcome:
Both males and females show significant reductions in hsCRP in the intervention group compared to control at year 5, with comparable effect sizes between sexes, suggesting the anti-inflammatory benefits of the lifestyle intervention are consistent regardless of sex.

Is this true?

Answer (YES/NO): NO